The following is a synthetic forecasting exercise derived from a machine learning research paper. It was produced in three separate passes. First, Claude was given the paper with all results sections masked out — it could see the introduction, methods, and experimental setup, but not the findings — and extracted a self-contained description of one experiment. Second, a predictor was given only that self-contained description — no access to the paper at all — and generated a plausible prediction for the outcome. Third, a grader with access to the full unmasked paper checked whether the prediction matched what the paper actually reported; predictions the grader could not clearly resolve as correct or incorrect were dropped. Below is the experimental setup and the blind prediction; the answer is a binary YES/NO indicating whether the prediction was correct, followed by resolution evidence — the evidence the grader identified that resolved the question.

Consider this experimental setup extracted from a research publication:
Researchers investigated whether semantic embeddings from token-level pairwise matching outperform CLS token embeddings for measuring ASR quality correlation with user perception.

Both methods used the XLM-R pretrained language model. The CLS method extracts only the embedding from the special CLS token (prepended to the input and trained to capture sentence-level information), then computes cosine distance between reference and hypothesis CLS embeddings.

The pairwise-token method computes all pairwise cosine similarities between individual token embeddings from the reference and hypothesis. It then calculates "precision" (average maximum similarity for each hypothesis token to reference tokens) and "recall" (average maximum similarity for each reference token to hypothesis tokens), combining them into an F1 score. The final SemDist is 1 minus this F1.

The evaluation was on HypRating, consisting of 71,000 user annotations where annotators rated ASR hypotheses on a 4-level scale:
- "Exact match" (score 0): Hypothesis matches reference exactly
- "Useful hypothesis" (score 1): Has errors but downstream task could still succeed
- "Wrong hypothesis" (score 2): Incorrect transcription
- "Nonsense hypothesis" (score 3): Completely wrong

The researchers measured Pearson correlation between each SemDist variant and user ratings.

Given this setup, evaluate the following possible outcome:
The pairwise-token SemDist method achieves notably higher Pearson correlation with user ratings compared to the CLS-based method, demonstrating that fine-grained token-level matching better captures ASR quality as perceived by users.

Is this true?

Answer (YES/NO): YES